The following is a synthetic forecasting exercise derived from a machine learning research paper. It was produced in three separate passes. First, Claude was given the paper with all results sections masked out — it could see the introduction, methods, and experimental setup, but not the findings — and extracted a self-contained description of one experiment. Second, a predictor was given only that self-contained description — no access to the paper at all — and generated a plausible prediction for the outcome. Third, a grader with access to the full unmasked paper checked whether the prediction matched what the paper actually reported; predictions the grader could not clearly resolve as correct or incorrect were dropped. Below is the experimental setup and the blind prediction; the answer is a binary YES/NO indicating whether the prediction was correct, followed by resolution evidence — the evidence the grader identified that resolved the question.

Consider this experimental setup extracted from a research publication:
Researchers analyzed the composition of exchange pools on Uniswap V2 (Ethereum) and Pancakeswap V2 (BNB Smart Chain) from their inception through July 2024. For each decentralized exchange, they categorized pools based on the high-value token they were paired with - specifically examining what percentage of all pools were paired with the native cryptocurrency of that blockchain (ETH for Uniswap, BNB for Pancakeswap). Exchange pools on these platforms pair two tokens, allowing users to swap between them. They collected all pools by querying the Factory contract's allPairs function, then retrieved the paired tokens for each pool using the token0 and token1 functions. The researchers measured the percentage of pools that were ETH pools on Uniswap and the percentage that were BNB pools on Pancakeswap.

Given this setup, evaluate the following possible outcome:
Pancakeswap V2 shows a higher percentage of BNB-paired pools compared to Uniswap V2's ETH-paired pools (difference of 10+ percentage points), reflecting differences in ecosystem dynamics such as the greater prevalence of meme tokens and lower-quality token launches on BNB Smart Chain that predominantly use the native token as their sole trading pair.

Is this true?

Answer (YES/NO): NO